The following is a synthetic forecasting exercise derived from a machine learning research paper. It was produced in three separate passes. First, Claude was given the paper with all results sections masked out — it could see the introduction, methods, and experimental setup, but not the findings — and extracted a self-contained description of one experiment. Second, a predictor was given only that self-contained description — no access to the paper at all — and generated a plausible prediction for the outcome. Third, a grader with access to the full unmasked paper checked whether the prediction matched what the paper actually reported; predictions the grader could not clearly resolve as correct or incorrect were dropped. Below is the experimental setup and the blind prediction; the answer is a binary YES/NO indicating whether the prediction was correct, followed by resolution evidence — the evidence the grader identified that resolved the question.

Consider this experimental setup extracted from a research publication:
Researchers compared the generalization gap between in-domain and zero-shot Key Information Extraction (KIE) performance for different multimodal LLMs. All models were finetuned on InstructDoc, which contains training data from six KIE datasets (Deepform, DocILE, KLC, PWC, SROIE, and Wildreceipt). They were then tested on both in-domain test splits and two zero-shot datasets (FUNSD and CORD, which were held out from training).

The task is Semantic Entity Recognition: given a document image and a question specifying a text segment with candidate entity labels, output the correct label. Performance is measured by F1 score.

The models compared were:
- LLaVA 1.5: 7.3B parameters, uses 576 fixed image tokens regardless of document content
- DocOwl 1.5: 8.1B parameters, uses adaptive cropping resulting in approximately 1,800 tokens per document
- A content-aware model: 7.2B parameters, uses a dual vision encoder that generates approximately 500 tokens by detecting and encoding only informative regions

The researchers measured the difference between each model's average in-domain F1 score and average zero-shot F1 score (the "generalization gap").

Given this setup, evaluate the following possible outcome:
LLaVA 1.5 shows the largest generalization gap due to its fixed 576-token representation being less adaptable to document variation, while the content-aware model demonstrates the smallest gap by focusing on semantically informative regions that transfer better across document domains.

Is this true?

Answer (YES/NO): NO